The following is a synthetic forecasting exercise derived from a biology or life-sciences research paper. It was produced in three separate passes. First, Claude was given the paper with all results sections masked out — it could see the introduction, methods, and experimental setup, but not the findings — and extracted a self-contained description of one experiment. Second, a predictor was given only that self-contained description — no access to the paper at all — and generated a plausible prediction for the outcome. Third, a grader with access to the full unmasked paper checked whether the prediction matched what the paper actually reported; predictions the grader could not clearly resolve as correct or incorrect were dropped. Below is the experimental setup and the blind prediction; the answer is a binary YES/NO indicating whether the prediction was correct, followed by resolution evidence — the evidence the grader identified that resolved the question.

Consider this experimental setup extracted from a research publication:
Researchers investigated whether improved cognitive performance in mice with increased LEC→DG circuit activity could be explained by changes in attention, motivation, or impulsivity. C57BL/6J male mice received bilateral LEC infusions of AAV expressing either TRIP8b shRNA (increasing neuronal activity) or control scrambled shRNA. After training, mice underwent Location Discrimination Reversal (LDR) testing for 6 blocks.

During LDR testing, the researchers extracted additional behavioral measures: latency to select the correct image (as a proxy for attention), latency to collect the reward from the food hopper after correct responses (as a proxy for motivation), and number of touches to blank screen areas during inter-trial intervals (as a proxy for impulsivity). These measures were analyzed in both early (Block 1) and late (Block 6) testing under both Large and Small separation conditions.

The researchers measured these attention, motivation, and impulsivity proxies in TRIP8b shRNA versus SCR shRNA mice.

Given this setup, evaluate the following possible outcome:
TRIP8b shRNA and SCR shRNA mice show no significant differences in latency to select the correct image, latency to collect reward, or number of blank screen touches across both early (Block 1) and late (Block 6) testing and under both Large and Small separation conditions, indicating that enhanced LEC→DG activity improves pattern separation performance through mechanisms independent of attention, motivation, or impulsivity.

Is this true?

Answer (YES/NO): YES